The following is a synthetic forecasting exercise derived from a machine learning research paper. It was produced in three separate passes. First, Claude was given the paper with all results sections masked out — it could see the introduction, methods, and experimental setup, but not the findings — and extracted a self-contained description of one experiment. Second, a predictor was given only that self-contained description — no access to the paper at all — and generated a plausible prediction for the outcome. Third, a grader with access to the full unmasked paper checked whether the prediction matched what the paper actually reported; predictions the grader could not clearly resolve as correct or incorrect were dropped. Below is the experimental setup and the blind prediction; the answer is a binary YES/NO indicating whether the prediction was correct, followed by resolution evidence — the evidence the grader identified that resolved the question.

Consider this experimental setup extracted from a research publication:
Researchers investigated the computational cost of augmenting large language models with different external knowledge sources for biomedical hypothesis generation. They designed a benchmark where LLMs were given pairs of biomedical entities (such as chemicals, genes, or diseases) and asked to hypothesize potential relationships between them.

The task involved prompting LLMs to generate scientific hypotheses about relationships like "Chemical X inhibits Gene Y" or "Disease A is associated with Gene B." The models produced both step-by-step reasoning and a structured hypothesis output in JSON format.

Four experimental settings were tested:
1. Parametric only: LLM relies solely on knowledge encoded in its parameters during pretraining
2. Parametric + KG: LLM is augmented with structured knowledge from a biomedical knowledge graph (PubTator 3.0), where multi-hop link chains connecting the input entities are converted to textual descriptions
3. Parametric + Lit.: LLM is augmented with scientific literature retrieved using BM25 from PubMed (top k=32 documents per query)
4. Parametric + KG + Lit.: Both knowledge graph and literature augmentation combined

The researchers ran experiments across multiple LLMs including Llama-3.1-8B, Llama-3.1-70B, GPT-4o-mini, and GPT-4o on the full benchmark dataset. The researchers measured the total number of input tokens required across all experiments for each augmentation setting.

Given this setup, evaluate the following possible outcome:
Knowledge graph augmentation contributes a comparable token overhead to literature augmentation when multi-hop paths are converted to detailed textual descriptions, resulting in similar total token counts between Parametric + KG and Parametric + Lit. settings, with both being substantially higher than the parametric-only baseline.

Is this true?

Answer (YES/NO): NO